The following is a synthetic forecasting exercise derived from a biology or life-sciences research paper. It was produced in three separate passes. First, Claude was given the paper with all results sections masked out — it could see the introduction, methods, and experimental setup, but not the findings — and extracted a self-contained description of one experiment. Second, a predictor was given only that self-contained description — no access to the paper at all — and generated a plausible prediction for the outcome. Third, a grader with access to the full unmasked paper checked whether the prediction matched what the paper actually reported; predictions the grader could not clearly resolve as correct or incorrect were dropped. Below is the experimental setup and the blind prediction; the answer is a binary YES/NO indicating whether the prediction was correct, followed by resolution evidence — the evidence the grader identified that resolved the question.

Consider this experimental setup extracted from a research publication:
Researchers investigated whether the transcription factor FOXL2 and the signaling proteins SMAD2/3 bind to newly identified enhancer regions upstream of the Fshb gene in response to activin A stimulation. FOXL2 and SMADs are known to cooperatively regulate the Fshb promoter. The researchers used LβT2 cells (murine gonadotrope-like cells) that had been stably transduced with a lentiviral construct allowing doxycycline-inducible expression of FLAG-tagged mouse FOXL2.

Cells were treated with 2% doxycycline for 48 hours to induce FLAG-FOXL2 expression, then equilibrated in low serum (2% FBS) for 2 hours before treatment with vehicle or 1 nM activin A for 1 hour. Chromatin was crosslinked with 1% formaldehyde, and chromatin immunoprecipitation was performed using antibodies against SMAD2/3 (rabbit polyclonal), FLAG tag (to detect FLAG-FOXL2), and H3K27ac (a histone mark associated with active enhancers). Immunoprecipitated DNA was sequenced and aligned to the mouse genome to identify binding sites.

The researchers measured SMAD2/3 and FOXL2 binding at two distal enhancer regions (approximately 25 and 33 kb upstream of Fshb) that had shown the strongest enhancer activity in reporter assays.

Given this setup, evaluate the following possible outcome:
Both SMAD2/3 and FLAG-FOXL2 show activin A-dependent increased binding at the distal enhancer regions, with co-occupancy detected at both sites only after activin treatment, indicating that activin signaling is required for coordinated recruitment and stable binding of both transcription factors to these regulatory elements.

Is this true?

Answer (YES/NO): NO